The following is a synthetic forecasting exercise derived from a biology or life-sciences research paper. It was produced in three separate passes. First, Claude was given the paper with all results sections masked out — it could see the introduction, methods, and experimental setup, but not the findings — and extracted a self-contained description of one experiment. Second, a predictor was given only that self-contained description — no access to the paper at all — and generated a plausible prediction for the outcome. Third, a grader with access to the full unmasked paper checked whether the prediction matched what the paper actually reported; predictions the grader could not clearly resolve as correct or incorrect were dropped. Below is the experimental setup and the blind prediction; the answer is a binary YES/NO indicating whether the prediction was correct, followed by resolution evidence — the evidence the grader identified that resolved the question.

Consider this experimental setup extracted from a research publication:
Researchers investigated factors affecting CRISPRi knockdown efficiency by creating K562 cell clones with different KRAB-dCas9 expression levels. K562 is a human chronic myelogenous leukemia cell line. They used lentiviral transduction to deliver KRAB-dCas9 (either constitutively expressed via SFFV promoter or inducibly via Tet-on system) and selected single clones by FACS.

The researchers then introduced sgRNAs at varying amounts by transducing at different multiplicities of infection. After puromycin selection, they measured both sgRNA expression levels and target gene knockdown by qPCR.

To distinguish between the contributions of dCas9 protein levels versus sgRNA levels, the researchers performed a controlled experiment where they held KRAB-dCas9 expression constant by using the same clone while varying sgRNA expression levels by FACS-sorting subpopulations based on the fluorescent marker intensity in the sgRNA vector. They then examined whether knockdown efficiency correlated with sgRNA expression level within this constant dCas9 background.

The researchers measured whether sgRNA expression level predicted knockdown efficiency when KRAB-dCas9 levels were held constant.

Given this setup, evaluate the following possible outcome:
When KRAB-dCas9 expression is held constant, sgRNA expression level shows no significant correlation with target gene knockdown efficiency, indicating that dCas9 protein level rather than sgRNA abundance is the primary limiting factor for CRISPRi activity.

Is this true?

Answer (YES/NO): NO